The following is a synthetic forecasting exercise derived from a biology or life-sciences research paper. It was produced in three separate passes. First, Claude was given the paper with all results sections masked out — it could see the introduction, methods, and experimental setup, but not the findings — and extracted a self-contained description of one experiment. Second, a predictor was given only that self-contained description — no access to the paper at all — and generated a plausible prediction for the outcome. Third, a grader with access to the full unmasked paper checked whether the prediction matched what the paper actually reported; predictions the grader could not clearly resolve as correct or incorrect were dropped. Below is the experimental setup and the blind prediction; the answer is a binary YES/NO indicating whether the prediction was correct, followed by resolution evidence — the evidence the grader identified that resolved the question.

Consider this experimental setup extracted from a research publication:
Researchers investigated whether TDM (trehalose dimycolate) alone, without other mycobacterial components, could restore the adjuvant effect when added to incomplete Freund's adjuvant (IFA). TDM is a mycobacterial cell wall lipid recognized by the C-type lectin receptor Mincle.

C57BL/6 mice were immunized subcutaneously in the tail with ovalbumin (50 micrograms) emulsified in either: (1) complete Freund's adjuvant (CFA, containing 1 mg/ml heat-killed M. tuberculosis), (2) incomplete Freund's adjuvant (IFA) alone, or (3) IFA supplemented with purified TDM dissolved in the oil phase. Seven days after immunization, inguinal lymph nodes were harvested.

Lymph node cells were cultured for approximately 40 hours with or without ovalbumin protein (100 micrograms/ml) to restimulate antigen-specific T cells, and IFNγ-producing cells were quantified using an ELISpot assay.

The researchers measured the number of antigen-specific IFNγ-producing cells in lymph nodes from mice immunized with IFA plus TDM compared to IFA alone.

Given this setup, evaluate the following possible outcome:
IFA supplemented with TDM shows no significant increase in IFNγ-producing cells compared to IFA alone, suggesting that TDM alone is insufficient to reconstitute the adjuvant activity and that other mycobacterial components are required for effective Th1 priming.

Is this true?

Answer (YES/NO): YES